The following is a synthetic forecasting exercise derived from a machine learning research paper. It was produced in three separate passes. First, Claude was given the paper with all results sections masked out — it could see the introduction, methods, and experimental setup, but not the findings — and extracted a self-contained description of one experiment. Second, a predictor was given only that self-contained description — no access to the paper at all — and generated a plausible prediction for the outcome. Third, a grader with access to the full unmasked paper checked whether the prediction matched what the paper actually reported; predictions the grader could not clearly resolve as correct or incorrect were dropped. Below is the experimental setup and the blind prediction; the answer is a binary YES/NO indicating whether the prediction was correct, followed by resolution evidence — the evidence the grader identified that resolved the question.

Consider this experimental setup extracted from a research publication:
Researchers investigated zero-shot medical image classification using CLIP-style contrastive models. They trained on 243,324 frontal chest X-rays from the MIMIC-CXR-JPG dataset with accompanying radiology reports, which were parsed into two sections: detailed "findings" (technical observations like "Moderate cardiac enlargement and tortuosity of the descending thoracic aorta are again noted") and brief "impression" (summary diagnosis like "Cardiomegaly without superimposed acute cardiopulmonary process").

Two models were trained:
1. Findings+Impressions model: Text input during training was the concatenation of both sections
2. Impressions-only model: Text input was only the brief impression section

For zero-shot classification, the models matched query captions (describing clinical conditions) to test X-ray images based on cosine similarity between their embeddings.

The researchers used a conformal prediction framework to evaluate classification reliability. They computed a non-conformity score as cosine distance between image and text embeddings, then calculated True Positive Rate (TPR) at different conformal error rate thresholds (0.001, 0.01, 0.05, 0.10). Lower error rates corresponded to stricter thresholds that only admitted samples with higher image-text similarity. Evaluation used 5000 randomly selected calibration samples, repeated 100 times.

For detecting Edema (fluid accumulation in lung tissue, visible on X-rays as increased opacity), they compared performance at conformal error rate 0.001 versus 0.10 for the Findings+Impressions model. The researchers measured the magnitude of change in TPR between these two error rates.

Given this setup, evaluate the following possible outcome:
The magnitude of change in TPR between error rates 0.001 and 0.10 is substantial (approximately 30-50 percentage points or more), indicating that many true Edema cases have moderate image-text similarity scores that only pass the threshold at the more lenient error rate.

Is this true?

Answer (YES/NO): YES